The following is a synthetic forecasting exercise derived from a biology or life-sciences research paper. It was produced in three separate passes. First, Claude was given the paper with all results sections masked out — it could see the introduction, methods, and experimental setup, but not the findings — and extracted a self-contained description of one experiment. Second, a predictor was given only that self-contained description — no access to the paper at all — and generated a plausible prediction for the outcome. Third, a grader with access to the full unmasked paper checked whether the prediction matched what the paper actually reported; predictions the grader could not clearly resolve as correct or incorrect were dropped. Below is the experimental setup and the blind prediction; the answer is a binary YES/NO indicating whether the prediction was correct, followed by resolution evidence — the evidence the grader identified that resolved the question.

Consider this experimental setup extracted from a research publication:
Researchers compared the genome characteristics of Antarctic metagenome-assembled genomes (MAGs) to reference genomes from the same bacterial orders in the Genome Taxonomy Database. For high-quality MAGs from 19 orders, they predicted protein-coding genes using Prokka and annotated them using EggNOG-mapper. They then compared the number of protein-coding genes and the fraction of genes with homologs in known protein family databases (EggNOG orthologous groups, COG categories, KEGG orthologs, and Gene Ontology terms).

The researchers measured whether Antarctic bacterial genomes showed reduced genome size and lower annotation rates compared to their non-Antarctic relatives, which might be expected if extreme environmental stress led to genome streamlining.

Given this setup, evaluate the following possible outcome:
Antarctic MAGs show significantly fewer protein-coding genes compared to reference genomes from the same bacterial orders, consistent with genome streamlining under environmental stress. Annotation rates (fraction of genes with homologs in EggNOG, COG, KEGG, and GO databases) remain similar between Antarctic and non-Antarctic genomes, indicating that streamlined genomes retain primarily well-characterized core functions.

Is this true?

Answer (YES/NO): NO